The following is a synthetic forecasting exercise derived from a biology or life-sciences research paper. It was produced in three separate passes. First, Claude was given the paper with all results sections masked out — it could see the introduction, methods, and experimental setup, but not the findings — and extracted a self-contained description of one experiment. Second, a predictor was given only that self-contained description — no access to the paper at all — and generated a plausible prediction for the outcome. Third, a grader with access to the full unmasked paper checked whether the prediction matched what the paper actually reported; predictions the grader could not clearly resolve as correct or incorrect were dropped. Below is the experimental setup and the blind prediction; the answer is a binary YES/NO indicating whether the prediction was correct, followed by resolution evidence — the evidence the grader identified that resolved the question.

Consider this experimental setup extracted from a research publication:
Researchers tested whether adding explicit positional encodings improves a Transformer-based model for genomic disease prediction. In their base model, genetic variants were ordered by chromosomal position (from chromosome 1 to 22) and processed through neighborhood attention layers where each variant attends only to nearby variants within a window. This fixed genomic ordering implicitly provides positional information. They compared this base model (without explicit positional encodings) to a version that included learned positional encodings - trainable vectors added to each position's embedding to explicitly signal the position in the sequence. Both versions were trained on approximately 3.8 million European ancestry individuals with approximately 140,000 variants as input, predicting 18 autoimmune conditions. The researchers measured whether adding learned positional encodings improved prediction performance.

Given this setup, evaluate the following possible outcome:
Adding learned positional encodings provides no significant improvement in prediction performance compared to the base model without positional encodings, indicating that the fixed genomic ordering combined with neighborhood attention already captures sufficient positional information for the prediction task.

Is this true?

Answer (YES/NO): YES